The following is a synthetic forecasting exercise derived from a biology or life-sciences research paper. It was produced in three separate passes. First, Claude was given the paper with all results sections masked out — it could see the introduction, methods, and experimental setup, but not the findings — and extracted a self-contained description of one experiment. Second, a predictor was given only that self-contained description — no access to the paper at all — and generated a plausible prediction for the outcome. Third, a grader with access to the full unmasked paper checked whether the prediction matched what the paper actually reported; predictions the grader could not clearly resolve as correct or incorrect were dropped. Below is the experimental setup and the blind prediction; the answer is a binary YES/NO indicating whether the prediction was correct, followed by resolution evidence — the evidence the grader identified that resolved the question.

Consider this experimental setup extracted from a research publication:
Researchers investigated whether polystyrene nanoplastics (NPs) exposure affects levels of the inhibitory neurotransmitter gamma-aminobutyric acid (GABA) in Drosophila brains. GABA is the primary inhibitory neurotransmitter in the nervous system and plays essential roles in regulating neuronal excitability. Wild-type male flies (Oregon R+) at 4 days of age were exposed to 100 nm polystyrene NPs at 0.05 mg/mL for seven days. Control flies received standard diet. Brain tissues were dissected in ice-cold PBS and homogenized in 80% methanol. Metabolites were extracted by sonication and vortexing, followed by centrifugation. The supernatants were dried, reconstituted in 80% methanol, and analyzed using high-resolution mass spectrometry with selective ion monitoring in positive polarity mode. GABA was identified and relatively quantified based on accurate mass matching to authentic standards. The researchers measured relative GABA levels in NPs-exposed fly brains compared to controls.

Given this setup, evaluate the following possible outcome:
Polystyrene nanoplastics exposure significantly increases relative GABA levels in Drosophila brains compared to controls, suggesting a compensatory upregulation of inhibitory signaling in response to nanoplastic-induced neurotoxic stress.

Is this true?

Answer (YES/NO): NO